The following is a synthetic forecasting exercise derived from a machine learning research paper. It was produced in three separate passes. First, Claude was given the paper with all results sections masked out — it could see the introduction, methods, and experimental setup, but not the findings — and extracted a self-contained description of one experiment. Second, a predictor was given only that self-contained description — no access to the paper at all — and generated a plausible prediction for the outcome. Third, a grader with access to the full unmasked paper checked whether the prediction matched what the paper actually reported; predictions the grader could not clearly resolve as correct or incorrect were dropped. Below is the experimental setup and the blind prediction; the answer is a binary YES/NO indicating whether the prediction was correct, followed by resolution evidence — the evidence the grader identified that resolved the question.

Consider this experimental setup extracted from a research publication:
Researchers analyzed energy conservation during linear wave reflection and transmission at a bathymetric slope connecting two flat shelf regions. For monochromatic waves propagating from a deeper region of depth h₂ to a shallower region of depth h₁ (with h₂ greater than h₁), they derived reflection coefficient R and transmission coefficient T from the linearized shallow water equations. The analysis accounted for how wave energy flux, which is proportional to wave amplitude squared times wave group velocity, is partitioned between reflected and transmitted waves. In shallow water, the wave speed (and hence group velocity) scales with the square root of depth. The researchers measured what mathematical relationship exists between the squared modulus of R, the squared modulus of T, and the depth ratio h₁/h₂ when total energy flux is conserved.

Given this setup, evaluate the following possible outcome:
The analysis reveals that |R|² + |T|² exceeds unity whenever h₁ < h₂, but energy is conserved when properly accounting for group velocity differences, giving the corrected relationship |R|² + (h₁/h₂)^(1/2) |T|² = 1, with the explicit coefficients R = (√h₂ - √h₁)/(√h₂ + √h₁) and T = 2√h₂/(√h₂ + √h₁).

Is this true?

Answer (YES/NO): YES